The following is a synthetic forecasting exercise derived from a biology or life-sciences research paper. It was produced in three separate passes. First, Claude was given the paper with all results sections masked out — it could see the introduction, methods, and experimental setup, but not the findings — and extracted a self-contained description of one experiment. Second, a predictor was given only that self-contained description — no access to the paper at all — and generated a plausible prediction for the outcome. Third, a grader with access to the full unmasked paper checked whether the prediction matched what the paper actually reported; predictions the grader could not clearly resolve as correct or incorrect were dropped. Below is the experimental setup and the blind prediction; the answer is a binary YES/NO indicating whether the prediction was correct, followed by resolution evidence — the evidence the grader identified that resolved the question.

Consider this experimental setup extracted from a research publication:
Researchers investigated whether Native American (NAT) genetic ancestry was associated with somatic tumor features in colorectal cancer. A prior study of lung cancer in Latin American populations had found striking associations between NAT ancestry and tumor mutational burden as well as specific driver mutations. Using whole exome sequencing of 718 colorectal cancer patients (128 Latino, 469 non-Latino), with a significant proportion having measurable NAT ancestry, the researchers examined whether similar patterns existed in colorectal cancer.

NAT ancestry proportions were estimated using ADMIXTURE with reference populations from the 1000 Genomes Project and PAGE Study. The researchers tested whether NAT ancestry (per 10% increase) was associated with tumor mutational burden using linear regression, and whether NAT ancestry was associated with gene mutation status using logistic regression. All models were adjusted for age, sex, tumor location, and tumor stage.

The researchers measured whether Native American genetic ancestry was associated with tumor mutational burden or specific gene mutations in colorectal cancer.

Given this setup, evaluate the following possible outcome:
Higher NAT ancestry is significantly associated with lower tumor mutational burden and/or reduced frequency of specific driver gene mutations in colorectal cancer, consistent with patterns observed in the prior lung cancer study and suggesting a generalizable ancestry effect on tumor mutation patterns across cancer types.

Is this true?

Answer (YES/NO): NO